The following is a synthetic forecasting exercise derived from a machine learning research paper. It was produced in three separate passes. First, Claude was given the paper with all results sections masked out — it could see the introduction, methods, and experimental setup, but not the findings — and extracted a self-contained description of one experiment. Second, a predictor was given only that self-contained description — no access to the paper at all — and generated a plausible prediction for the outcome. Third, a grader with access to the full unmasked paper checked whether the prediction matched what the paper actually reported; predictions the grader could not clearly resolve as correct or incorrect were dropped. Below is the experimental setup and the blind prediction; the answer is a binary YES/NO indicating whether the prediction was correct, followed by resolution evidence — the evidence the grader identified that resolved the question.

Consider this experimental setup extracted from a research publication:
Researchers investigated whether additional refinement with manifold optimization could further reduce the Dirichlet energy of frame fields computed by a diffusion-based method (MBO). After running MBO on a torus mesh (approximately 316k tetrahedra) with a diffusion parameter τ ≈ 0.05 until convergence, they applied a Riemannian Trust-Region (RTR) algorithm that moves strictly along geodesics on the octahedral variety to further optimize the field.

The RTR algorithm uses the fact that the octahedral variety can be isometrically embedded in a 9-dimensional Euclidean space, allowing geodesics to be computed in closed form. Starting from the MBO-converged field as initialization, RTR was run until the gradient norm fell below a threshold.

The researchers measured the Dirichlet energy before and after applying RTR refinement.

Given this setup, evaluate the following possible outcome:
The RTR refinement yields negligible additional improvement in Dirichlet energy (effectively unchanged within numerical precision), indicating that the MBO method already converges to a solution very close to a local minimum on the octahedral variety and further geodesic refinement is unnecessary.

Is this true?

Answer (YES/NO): NO